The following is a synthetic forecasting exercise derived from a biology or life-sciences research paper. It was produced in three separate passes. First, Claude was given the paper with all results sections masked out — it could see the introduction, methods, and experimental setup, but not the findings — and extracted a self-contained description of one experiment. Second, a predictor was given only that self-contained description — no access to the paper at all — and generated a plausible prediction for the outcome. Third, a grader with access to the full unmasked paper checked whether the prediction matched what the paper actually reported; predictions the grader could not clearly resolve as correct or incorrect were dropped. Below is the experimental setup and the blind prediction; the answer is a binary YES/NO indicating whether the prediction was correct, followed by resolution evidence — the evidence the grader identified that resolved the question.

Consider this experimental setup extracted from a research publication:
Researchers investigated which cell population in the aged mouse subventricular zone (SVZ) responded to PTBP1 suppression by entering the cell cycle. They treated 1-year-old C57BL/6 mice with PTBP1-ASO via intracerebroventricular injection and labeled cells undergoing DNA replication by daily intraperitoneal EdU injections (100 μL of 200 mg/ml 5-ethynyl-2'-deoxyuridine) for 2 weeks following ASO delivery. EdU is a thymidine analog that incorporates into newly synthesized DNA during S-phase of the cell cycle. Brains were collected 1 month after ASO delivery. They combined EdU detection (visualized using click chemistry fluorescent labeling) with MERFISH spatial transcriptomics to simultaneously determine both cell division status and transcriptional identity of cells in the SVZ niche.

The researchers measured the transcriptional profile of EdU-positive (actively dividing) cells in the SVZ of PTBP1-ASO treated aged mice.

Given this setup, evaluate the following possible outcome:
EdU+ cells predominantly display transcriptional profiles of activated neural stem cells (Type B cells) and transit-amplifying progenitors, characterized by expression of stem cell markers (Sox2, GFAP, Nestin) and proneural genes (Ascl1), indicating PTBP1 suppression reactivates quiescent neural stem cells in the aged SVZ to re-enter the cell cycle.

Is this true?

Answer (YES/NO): NO